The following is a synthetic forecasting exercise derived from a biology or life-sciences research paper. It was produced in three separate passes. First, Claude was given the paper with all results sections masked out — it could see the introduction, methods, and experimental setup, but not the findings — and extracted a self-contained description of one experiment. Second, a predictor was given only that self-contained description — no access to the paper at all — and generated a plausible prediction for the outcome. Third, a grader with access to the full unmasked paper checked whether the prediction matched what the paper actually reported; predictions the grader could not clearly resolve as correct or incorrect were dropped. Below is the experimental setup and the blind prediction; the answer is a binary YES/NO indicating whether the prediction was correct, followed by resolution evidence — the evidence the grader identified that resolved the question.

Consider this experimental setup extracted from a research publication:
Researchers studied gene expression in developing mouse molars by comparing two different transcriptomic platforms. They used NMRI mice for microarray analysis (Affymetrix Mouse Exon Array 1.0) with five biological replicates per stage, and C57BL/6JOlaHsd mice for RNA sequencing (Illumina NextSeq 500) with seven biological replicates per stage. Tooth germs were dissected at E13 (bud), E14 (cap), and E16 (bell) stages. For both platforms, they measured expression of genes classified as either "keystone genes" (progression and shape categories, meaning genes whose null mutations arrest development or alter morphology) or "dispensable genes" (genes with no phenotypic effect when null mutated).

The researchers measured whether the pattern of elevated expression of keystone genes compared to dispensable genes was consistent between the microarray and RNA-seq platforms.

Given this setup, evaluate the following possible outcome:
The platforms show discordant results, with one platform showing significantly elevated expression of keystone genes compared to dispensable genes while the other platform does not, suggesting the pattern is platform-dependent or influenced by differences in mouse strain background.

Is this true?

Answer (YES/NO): NO